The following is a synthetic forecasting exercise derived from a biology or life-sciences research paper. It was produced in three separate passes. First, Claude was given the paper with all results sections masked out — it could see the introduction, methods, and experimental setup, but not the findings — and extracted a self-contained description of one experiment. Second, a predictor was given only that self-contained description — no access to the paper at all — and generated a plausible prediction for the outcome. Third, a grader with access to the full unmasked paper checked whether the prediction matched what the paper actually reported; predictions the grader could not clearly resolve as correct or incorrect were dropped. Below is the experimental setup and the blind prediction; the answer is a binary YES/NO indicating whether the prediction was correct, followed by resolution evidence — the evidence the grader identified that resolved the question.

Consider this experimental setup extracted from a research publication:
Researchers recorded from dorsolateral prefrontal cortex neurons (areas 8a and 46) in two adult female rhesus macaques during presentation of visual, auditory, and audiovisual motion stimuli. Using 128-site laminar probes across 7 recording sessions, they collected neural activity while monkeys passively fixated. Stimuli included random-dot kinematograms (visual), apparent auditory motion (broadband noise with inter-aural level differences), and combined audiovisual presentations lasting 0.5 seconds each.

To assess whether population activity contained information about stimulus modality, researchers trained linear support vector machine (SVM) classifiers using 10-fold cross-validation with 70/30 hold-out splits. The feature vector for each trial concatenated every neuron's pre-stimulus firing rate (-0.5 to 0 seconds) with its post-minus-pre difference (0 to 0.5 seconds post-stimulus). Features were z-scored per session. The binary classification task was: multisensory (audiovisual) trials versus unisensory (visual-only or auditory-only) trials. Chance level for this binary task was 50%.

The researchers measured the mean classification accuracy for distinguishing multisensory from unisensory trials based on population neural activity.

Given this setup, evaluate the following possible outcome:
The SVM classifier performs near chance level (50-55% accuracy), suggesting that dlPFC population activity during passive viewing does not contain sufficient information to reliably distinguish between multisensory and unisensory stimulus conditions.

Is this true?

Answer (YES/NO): NO